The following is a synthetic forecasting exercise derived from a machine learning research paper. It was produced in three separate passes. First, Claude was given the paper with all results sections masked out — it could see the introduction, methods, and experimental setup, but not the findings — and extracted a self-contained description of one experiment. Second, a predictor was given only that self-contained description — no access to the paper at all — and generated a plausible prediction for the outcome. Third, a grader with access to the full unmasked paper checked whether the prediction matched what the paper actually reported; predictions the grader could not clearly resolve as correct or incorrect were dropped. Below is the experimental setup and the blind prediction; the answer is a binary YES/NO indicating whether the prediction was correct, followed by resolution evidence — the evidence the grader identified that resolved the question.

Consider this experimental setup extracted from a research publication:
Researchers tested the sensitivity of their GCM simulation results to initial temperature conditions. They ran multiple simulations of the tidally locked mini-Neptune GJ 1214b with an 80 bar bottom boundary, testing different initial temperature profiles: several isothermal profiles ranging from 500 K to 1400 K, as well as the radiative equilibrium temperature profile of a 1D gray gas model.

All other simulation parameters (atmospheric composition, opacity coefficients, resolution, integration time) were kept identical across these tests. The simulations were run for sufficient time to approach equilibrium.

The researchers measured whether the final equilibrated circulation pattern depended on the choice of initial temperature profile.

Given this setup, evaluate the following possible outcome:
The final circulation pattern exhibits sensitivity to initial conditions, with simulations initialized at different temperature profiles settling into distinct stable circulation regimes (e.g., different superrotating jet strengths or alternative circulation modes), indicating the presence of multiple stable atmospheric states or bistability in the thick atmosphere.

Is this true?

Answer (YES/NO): NO